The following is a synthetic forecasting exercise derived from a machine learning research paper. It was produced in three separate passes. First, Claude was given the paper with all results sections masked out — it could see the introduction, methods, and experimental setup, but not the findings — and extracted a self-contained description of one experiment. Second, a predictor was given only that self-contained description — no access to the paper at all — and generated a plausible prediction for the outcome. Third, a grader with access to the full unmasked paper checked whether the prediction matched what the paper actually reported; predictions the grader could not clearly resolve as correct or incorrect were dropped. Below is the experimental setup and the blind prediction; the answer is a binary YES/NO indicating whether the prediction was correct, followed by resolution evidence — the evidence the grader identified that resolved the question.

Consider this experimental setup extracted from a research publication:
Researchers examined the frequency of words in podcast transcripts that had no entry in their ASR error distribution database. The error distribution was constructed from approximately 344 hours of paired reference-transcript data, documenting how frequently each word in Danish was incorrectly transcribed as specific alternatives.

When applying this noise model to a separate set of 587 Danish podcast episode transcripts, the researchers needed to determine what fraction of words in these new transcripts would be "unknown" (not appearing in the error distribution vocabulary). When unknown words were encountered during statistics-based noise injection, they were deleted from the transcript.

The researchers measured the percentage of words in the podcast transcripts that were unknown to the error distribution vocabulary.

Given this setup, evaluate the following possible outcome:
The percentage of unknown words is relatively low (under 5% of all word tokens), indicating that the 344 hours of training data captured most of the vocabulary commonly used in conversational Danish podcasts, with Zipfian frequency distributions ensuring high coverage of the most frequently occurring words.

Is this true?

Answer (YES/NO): NO